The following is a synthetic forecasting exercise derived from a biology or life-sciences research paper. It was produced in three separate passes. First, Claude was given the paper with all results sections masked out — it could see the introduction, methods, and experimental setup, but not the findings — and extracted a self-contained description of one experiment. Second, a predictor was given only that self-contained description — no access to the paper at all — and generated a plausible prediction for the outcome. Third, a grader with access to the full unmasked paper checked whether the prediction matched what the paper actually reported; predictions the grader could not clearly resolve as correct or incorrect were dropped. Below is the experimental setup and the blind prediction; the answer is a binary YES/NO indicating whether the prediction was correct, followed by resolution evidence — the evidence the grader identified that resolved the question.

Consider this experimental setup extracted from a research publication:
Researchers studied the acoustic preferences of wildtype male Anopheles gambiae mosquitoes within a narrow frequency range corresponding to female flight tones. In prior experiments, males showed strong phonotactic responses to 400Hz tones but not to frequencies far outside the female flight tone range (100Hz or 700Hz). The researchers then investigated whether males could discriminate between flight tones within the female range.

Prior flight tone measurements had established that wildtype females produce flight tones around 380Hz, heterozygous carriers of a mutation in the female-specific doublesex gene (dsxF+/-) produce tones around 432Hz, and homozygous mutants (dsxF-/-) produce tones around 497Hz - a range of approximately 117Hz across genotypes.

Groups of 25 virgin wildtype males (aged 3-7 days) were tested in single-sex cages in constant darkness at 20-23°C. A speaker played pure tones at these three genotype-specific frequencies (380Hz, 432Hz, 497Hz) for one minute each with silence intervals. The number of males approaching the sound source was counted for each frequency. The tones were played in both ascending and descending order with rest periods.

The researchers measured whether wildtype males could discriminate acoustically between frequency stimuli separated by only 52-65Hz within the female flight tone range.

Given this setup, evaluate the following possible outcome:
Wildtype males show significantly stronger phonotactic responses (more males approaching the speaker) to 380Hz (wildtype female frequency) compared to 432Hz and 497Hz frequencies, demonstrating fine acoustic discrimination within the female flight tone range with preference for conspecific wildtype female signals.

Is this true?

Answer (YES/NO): YES